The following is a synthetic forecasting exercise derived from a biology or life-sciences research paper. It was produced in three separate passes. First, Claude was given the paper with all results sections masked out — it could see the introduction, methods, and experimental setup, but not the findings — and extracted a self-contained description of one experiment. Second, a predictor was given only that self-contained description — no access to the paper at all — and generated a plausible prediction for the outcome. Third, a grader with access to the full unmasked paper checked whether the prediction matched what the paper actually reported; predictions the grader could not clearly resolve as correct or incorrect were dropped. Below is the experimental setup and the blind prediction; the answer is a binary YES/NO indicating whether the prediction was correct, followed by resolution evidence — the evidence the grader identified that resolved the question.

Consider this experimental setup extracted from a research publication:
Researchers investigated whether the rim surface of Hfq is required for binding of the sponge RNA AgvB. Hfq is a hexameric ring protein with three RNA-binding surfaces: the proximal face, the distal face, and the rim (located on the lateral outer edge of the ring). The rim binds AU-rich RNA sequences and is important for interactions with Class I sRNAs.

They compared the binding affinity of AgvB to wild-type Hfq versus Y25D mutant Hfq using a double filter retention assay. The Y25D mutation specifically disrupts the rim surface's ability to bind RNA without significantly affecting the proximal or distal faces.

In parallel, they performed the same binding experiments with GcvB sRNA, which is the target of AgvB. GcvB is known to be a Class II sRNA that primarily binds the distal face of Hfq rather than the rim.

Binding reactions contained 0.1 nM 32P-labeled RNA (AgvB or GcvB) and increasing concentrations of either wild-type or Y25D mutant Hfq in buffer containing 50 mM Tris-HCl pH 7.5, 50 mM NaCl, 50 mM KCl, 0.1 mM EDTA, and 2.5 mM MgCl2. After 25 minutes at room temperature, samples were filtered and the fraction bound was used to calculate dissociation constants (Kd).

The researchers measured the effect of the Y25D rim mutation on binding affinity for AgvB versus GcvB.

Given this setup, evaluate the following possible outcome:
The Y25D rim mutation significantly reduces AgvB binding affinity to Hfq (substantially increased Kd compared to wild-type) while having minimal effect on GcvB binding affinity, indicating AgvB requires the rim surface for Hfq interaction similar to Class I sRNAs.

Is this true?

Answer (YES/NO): NO